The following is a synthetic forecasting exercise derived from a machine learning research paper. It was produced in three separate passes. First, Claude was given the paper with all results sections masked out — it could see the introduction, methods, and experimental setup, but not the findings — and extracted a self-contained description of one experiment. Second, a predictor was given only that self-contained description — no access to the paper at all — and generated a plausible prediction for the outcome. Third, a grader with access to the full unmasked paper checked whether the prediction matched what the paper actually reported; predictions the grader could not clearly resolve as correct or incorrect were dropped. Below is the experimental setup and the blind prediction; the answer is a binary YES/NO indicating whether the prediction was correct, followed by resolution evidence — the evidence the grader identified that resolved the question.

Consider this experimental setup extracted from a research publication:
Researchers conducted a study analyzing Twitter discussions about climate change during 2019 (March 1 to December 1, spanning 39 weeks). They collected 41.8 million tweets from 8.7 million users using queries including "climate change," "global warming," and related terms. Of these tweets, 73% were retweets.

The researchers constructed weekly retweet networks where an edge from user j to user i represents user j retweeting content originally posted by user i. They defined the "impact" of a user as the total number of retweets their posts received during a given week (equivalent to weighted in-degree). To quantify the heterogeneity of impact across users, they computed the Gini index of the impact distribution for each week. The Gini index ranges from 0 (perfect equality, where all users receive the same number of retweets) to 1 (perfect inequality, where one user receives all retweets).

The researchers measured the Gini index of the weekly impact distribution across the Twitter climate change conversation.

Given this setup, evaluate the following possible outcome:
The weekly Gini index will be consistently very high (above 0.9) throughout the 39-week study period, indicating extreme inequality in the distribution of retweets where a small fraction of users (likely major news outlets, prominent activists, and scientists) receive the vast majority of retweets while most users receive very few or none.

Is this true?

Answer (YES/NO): NO